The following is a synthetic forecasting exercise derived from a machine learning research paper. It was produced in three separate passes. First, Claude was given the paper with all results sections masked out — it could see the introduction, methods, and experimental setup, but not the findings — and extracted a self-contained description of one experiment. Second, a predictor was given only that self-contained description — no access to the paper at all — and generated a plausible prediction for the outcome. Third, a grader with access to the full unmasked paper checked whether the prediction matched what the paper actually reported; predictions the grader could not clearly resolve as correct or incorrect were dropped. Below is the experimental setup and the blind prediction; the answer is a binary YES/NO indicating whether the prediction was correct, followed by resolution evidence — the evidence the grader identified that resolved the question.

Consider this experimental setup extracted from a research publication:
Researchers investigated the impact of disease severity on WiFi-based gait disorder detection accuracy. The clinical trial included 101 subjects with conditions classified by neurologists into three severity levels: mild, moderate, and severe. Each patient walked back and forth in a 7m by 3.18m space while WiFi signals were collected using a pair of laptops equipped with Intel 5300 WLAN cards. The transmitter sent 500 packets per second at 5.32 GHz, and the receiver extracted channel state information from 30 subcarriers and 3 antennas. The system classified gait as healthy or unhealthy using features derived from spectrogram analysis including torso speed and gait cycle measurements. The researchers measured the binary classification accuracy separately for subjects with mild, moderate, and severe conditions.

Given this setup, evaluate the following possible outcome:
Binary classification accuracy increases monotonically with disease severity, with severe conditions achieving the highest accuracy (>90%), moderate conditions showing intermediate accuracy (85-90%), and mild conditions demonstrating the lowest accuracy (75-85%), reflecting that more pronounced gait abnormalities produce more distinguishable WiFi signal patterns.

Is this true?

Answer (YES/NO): NO